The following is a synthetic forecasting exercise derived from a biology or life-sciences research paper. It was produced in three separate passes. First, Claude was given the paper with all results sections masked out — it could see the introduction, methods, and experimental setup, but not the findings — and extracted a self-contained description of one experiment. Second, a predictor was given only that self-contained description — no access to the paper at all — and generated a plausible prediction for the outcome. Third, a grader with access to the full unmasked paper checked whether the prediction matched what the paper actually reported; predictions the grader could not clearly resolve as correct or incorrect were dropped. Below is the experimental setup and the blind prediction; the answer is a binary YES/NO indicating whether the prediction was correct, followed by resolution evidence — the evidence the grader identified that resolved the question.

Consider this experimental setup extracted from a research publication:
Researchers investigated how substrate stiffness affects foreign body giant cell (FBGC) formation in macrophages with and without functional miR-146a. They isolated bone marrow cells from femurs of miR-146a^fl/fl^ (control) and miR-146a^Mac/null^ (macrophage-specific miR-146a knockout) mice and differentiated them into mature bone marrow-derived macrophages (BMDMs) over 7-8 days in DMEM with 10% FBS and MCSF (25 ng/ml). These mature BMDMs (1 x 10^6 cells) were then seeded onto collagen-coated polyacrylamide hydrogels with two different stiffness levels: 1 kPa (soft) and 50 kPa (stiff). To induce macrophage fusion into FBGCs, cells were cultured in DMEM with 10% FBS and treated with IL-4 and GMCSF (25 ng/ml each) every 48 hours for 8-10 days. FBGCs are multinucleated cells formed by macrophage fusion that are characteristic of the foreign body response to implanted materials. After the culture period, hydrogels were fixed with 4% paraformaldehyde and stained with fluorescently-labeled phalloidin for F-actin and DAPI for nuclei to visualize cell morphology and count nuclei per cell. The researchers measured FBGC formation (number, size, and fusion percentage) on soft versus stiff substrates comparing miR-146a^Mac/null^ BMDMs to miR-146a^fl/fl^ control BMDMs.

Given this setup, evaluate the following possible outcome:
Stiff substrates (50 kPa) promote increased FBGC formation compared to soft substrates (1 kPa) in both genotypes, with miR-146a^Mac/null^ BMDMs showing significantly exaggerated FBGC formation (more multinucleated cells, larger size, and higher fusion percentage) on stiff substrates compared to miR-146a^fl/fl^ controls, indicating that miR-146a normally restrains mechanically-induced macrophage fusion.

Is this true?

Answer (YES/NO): YES